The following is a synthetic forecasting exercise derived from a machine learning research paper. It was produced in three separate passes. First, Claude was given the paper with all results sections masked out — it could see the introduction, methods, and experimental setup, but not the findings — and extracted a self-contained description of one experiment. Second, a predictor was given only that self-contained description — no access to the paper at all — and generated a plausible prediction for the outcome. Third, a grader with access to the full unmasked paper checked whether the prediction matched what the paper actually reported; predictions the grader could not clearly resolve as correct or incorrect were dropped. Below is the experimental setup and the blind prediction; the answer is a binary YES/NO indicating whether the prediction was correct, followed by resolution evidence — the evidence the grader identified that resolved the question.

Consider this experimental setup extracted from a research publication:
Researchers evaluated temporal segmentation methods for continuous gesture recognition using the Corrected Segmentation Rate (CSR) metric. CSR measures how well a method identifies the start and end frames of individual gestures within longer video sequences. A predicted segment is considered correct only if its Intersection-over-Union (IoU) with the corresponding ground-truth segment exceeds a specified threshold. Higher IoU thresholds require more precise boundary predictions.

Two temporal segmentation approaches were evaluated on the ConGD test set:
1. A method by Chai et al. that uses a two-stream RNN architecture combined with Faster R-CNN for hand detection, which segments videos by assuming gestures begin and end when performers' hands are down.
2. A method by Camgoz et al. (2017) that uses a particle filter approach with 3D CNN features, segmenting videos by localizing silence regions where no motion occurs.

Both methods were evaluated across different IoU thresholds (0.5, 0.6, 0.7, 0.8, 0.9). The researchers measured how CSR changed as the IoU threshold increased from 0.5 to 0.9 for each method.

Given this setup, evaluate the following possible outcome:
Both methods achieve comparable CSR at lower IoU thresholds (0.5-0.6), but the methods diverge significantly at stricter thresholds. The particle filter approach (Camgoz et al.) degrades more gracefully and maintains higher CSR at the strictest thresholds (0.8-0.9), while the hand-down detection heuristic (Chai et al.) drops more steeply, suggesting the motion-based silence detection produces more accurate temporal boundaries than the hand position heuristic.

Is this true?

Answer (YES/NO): NO